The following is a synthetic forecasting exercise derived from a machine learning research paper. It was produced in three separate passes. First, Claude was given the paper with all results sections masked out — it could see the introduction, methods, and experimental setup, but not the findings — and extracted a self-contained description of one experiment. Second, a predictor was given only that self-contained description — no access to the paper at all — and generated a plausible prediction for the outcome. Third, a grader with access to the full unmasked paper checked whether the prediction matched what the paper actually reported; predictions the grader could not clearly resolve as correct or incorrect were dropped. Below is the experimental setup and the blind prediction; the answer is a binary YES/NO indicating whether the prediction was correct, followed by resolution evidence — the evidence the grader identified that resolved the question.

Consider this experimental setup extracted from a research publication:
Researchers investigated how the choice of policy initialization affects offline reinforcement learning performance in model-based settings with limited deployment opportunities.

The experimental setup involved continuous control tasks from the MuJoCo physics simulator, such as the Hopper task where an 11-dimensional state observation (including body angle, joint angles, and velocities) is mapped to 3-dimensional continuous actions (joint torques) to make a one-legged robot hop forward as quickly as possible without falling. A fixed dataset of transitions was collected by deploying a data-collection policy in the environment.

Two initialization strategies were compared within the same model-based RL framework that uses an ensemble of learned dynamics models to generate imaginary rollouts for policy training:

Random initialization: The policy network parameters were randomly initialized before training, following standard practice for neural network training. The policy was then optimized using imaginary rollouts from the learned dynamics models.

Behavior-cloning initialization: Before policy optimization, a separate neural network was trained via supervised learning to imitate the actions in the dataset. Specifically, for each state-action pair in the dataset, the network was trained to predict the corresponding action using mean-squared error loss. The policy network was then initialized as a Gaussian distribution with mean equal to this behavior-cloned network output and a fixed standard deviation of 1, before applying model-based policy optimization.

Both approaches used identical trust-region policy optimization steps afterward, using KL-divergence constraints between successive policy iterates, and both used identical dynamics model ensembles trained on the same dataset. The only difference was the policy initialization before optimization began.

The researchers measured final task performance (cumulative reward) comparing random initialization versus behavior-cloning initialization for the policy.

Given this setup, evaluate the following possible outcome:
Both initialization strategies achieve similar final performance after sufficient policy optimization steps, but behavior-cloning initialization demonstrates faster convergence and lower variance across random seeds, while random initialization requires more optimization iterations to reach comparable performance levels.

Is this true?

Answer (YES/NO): NO